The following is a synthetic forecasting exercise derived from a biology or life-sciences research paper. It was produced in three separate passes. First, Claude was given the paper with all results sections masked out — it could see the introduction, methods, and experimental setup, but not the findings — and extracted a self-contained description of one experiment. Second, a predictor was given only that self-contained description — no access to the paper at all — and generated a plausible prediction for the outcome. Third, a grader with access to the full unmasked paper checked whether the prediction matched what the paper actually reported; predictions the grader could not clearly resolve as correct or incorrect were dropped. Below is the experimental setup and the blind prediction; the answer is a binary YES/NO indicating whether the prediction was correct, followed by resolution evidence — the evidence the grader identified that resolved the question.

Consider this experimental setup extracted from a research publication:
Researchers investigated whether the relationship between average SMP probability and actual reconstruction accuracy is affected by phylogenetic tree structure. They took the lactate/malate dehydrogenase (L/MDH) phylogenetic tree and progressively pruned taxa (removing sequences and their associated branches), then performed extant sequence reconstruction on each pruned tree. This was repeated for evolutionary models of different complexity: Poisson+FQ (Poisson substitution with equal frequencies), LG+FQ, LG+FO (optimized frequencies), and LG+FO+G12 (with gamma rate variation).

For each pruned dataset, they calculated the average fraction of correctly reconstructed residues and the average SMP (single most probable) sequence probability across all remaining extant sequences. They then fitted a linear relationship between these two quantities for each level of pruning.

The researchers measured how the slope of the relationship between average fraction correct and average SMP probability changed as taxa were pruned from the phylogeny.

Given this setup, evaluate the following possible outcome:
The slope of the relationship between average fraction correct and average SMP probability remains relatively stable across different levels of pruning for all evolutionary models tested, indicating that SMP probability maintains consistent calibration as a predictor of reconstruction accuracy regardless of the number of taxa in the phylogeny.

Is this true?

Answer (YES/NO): YES